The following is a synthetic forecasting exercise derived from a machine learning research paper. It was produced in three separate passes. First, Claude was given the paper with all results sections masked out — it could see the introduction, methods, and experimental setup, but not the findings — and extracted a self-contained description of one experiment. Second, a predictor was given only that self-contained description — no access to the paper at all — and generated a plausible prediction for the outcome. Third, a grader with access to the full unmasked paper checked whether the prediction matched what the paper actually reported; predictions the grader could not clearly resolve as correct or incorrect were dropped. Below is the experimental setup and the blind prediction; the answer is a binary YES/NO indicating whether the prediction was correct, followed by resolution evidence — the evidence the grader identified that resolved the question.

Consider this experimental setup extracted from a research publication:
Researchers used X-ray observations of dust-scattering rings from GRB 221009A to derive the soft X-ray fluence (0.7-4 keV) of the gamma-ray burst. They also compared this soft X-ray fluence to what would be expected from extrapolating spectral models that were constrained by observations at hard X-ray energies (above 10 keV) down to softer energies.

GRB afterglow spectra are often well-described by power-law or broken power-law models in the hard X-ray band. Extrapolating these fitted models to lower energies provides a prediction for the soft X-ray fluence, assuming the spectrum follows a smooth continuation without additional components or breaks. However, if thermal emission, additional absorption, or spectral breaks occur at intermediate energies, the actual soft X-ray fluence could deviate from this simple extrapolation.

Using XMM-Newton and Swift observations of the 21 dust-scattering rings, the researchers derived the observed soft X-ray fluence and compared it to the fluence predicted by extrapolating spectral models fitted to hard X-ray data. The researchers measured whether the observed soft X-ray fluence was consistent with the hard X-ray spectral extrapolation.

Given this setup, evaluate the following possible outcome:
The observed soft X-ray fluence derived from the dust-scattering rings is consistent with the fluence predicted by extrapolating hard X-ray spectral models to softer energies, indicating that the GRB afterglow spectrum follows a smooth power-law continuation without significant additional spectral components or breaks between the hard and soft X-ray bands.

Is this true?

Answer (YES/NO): NO